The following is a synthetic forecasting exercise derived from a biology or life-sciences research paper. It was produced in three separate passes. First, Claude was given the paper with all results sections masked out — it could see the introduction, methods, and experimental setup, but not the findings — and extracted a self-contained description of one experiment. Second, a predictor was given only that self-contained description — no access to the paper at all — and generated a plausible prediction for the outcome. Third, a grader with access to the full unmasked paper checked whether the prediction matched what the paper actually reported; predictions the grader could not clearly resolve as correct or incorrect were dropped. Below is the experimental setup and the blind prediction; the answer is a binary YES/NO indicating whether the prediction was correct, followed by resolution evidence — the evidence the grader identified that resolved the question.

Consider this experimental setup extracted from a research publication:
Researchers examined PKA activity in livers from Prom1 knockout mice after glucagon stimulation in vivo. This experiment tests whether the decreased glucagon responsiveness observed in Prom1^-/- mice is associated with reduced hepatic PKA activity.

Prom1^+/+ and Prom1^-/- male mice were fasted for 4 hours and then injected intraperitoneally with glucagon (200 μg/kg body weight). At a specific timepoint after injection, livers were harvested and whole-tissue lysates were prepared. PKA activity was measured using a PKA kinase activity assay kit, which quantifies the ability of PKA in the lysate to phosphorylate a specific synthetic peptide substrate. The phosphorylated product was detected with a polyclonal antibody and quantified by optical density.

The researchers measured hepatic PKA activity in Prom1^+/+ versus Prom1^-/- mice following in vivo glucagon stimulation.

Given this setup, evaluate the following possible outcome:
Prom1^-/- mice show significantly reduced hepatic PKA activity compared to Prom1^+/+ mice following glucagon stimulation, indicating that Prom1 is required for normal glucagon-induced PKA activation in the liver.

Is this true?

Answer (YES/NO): YES